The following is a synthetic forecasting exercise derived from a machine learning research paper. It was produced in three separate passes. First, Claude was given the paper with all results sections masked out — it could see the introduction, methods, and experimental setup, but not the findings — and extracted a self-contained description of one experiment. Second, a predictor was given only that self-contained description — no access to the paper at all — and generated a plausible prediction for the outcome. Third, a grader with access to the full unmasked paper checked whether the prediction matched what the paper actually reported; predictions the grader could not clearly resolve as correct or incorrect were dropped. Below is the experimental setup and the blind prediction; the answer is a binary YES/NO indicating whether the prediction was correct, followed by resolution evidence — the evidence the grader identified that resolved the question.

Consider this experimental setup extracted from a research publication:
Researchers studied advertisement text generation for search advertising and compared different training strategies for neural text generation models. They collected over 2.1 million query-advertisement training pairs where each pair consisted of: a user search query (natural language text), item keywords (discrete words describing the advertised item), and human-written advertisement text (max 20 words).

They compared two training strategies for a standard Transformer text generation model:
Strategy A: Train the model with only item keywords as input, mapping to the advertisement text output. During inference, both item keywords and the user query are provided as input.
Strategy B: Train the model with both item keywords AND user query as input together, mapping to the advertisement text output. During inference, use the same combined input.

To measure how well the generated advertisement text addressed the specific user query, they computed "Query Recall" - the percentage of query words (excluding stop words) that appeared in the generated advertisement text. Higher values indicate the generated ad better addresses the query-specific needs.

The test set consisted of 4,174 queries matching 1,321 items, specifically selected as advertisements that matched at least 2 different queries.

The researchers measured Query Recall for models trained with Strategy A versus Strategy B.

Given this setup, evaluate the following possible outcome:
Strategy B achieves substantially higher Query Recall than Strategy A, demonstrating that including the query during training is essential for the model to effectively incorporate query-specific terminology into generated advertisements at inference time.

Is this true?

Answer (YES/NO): NO